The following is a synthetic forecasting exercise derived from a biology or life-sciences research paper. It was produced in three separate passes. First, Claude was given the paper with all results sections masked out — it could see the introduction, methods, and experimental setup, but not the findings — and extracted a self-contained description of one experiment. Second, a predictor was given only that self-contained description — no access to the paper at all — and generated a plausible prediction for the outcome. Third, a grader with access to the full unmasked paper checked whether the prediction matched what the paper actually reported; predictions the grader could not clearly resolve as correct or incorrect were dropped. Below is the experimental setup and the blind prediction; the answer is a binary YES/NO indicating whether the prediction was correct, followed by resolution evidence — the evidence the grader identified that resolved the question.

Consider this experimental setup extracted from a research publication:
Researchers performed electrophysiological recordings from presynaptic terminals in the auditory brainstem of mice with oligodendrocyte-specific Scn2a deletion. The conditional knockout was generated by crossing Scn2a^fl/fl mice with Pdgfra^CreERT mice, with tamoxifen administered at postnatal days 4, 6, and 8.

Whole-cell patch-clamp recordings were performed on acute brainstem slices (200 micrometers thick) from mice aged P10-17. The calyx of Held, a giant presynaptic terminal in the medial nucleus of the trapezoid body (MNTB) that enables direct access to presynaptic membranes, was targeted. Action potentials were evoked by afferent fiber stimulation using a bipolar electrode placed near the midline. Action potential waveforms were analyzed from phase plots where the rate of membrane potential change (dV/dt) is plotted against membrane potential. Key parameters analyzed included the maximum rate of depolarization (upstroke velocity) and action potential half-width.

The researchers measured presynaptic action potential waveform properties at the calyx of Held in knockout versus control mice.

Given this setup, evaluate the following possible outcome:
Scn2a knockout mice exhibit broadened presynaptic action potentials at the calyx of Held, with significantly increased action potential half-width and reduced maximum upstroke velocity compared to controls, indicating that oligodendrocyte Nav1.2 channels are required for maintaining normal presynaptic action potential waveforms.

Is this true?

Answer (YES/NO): NO